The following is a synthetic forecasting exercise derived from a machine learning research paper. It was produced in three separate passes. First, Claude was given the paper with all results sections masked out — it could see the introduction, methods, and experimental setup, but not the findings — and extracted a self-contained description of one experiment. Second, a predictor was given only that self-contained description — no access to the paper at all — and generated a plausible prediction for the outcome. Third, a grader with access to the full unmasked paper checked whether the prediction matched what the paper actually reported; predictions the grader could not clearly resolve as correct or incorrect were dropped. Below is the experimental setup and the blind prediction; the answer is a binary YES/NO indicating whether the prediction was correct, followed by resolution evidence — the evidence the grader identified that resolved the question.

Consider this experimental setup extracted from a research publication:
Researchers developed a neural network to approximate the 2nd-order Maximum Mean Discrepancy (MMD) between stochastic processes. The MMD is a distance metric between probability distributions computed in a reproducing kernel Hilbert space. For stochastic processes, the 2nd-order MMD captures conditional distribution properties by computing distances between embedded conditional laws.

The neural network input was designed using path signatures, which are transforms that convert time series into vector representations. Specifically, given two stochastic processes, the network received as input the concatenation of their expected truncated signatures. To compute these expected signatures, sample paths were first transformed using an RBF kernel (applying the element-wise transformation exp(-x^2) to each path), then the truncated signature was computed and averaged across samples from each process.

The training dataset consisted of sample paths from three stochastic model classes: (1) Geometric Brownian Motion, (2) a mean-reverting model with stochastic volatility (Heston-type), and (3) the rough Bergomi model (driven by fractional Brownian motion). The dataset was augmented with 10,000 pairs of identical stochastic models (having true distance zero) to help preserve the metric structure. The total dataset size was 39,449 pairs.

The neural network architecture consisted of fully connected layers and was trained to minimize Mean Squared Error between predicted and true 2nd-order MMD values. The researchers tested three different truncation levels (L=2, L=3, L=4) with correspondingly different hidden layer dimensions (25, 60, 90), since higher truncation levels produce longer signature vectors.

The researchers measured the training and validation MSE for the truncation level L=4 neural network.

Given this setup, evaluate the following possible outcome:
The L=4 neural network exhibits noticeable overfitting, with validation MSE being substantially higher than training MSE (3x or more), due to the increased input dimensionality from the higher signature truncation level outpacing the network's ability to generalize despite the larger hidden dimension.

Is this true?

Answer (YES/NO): NO